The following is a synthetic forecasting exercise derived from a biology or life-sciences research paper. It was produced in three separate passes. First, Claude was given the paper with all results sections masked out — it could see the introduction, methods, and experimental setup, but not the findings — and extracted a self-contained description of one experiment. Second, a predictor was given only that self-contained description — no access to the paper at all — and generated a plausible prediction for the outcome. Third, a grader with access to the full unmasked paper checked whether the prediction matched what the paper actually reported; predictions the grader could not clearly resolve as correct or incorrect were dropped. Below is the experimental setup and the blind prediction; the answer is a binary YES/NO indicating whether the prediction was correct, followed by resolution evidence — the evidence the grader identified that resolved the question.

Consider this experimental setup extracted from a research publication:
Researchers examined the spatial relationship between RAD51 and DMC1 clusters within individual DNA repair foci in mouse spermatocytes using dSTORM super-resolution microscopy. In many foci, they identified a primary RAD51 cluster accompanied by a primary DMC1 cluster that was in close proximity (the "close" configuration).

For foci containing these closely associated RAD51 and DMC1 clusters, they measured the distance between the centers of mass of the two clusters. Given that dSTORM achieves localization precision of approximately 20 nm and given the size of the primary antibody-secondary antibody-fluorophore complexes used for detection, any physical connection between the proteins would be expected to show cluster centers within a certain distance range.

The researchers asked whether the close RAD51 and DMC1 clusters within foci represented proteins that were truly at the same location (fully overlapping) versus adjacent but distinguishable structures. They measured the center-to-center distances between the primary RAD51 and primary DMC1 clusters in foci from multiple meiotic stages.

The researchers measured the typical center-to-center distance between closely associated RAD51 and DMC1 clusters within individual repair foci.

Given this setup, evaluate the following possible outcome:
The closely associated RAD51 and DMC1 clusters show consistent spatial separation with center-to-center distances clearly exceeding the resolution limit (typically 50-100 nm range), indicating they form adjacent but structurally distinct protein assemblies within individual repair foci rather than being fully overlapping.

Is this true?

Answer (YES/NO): YES